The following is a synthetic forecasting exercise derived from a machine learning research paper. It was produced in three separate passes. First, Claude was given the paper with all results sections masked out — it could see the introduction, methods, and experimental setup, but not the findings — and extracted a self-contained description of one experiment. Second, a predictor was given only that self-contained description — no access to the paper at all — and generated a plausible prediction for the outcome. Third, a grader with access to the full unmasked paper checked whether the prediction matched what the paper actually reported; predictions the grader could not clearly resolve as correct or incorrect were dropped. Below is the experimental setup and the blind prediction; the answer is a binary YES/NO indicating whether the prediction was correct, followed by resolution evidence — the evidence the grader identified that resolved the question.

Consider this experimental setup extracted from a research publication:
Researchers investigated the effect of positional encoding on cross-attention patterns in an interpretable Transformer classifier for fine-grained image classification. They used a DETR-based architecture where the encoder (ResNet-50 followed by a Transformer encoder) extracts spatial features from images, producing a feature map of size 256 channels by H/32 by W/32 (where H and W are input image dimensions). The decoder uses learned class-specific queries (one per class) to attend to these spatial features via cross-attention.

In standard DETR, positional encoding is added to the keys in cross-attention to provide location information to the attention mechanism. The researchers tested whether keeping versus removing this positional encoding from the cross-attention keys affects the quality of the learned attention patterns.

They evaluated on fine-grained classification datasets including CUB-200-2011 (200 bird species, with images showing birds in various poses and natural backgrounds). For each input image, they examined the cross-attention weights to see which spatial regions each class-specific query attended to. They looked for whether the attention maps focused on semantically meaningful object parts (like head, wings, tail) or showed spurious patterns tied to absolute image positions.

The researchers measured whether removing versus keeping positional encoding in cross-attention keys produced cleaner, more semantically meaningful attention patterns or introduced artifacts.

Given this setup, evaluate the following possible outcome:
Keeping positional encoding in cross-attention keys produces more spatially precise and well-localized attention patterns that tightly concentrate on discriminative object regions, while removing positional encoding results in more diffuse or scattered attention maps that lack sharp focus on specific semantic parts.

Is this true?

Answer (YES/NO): NO